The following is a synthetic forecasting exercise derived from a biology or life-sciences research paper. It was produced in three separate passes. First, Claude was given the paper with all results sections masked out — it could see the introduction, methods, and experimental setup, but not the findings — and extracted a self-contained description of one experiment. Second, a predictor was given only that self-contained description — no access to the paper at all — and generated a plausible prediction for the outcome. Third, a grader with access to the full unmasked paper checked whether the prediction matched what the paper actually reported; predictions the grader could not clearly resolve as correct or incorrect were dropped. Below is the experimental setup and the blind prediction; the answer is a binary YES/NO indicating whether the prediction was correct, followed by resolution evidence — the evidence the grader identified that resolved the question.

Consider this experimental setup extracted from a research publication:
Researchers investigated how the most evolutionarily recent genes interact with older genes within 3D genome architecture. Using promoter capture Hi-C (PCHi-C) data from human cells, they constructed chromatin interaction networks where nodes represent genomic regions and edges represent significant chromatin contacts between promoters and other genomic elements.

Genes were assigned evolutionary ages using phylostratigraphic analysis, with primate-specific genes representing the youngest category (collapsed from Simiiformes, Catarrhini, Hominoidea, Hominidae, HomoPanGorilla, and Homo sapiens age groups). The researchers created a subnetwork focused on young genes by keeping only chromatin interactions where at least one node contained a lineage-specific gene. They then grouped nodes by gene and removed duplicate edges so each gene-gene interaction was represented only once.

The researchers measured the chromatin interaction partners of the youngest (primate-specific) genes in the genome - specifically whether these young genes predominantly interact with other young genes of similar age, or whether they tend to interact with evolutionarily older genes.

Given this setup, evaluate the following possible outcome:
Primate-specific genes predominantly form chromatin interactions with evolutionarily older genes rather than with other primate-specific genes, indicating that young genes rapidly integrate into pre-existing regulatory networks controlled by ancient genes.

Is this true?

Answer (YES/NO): NO